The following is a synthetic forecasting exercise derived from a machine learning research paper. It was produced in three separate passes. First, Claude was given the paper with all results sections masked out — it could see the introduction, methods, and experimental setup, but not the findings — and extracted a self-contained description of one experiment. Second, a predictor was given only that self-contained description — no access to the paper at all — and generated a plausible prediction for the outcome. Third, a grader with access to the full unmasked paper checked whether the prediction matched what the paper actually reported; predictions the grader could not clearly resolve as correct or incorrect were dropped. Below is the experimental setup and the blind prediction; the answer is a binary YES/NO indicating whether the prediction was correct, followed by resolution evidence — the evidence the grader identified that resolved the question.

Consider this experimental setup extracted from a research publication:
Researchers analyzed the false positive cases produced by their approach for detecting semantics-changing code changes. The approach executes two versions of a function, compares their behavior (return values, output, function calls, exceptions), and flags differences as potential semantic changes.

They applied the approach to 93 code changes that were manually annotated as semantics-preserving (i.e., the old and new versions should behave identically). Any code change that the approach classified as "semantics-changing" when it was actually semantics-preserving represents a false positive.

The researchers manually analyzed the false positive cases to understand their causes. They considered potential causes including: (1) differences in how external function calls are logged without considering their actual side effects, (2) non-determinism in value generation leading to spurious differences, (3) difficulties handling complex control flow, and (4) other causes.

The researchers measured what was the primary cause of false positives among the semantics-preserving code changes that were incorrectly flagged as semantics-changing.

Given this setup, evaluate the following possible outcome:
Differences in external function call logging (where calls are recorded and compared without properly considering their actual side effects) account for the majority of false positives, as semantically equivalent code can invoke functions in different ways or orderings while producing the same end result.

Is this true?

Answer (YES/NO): YES